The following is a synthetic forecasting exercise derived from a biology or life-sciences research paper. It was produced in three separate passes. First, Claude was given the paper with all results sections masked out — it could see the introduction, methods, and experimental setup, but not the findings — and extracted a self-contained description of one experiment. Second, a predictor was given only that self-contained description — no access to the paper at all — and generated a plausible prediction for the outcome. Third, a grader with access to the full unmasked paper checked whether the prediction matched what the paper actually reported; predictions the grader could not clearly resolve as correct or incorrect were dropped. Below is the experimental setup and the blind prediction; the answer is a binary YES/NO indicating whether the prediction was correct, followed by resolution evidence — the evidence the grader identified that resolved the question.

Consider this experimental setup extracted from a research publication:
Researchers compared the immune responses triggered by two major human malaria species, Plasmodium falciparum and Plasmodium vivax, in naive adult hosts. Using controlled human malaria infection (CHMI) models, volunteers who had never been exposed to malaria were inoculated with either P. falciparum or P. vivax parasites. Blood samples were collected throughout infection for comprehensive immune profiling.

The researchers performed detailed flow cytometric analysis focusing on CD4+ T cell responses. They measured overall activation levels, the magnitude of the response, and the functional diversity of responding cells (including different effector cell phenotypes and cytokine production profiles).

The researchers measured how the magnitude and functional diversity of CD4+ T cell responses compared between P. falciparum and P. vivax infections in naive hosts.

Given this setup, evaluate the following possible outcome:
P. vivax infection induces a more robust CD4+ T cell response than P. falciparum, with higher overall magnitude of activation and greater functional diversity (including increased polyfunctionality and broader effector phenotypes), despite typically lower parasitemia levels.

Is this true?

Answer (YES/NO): NO